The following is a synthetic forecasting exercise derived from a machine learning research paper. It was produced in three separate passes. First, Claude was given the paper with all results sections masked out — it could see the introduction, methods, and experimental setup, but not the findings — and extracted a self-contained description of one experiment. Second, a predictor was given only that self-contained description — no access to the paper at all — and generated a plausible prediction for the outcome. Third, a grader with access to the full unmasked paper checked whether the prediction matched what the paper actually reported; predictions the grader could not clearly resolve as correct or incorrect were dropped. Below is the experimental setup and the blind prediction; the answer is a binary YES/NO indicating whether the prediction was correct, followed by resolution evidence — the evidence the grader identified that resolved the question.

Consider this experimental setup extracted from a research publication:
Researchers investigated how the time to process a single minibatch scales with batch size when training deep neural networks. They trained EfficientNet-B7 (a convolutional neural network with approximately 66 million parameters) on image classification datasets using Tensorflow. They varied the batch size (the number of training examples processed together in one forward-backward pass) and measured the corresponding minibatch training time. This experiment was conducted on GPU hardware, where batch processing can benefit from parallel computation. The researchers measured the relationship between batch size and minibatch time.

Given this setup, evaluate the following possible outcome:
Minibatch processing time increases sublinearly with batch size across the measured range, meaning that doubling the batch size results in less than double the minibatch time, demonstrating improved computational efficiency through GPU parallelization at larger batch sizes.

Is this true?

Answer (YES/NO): NO